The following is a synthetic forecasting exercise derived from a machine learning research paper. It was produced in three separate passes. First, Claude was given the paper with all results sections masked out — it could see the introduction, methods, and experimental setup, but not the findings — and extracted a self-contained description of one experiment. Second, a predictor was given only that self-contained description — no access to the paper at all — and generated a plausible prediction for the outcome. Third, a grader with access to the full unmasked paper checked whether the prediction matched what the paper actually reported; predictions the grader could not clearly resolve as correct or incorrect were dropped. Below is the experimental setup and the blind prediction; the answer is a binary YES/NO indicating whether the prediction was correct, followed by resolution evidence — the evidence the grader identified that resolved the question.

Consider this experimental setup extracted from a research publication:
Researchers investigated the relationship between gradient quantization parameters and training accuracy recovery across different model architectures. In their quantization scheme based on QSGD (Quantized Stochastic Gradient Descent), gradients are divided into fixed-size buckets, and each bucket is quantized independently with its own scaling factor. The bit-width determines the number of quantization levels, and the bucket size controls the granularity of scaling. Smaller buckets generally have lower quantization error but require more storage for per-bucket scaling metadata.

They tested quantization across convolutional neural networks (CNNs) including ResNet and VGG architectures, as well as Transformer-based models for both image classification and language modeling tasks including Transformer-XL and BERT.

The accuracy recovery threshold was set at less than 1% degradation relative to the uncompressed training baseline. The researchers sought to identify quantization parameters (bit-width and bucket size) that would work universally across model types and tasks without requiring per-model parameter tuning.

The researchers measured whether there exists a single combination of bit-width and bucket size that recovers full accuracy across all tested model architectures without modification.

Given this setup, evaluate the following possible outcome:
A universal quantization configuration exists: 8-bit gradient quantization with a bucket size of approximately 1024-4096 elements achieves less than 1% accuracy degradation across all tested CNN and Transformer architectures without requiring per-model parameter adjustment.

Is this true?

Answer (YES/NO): NO